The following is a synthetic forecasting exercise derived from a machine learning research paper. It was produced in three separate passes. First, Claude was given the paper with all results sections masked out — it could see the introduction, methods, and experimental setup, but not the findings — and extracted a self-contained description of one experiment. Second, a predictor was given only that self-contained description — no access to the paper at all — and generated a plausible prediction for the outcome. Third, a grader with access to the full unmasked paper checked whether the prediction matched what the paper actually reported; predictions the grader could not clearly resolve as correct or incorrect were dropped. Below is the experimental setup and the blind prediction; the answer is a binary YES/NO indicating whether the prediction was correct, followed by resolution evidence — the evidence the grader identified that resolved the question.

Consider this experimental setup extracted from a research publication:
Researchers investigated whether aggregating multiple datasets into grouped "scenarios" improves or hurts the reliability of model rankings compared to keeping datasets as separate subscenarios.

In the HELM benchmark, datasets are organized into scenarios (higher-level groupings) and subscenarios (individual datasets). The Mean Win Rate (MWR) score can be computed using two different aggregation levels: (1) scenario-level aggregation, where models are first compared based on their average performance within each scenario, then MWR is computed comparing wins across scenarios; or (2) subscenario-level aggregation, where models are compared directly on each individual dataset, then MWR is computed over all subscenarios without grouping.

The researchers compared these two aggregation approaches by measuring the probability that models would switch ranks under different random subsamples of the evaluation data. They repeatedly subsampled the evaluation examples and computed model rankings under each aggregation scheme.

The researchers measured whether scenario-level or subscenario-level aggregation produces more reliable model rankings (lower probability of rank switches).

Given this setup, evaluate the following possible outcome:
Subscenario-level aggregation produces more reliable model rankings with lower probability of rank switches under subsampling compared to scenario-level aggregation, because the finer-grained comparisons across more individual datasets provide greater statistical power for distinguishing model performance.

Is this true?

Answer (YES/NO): YES